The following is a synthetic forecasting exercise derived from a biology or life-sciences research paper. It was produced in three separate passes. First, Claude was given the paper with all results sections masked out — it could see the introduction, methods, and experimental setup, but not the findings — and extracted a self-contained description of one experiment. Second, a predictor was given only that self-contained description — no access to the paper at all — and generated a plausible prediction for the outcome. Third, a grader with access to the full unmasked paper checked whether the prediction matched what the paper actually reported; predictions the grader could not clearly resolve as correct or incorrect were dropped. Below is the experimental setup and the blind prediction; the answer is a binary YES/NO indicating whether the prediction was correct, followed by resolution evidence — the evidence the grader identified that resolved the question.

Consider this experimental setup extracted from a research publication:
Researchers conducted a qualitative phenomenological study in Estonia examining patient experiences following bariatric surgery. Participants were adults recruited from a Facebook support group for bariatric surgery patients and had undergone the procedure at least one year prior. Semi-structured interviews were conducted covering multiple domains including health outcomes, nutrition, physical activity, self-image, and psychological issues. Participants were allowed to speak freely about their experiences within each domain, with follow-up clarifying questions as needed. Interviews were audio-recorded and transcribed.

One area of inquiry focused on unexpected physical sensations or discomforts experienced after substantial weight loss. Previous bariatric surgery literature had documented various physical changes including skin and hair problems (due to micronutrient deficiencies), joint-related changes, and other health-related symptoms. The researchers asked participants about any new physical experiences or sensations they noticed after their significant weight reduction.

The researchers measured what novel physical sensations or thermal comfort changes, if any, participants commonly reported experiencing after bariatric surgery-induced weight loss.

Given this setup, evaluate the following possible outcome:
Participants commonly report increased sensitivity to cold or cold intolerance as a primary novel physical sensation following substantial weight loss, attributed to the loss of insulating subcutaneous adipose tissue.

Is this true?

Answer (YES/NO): YES